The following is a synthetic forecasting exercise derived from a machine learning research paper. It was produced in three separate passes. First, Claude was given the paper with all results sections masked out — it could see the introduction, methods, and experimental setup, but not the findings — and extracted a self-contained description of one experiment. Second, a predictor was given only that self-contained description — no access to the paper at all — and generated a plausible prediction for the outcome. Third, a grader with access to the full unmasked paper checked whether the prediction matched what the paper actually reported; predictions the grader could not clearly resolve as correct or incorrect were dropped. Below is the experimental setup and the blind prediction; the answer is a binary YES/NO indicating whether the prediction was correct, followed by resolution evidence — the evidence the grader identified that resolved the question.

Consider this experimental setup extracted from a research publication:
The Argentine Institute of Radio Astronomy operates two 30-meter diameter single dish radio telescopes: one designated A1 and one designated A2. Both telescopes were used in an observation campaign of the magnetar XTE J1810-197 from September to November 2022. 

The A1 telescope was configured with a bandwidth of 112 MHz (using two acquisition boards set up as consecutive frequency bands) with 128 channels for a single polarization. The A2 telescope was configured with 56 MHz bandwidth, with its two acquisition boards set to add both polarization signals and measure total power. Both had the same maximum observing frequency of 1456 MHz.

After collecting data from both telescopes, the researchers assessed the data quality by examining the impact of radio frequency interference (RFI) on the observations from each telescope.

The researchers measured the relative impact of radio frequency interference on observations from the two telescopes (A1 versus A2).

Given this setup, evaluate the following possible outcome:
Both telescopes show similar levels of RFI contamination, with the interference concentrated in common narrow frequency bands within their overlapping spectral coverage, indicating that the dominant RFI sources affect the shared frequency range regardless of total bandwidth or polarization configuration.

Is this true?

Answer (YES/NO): NO